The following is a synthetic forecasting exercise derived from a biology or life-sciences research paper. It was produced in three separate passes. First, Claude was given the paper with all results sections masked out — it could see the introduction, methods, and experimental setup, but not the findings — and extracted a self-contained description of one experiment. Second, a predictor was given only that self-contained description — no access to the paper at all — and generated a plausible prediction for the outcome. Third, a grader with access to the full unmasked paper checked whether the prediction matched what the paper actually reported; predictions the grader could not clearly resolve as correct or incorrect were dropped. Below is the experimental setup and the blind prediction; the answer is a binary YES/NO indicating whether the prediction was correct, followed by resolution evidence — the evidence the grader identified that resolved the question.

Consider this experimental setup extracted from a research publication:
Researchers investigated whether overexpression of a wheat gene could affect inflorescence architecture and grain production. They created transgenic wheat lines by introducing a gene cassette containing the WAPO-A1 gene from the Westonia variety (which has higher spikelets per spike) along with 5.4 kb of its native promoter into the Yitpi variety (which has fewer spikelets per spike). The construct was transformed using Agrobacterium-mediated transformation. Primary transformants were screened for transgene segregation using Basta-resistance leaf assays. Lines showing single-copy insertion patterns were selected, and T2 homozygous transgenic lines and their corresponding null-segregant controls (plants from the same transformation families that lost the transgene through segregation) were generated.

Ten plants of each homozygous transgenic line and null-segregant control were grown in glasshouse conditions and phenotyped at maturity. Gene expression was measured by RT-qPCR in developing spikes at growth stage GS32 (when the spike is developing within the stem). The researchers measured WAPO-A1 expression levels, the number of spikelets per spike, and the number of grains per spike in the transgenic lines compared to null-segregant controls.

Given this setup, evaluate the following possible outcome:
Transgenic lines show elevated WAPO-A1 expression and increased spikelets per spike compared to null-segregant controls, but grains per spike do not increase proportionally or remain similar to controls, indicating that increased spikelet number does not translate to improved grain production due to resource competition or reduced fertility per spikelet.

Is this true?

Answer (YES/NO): YES